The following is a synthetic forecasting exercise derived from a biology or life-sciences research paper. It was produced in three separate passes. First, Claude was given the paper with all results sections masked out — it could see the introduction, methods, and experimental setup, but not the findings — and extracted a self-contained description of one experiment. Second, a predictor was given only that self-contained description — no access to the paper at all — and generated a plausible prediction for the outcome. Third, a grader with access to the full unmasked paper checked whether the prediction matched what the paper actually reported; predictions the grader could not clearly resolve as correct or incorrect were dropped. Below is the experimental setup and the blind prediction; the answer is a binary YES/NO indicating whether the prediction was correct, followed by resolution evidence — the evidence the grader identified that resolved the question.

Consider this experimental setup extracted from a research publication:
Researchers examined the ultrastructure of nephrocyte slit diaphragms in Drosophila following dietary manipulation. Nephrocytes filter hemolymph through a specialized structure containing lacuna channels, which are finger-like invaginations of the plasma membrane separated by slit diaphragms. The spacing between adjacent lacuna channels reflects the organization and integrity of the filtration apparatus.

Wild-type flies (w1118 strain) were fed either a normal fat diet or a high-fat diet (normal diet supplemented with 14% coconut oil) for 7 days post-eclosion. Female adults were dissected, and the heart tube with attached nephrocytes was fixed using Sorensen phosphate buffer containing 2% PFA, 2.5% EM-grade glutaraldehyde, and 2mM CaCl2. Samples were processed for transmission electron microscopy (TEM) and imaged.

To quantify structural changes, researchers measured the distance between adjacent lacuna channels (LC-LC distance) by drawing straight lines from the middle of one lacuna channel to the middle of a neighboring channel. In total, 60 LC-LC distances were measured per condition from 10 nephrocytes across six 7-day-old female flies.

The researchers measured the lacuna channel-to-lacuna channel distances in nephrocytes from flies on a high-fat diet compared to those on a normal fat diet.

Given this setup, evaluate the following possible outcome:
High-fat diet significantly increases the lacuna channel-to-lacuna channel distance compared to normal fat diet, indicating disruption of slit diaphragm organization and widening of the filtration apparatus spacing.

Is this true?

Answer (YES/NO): YES